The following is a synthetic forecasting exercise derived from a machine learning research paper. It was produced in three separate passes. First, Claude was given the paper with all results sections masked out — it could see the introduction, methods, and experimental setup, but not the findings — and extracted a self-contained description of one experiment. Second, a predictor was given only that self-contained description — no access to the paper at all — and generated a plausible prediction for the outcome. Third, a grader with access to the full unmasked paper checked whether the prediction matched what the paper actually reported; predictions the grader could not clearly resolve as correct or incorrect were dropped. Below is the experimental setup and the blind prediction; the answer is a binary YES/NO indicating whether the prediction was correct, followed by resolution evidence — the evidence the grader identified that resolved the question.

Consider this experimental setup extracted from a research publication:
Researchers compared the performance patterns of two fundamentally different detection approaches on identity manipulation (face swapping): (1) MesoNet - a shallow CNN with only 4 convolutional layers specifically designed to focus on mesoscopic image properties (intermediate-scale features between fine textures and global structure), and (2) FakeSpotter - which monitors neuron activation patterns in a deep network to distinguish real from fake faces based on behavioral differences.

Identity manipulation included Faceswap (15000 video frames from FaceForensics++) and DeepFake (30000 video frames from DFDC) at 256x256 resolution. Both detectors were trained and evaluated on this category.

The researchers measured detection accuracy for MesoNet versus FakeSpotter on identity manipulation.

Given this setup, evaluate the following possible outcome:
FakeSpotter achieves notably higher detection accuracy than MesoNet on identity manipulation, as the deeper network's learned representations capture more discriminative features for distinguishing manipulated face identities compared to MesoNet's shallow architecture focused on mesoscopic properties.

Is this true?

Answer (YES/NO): YES